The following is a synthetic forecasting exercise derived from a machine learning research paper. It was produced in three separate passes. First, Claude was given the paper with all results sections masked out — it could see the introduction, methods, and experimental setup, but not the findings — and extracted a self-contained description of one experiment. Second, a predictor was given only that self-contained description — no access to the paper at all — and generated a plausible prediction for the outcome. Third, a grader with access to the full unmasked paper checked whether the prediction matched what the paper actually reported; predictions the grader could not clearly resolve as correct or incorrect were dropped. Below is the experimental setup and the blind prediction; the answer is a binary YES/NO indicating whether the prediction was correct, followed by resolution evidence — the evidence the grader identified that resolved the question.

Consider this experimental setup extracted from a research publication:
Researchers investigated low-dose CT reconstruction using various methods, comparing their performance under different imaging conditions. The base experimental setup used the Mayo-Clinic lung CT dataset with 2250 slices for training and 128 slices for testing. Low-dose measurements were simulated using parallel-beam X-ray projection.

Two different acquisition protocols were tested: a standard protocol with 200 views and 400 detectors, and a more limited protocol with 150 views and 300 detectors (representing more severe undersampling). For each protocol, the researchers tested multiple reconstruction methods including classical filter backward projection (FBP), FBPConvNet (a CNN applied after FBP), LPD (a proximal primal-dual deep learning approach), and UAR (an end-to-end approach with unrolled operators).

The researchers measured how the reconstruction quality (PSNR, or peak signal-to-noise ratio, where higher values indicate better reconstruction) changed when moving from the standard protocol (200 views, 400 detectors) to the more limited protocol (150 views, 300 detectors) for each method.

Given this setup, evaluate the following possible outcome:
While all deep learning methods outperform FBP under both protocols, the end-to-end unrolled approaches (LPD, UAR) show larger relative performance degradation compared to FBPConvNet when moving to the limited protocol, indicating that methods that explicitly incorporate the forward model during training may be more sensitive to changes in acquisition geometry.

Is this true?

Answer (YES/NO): NO